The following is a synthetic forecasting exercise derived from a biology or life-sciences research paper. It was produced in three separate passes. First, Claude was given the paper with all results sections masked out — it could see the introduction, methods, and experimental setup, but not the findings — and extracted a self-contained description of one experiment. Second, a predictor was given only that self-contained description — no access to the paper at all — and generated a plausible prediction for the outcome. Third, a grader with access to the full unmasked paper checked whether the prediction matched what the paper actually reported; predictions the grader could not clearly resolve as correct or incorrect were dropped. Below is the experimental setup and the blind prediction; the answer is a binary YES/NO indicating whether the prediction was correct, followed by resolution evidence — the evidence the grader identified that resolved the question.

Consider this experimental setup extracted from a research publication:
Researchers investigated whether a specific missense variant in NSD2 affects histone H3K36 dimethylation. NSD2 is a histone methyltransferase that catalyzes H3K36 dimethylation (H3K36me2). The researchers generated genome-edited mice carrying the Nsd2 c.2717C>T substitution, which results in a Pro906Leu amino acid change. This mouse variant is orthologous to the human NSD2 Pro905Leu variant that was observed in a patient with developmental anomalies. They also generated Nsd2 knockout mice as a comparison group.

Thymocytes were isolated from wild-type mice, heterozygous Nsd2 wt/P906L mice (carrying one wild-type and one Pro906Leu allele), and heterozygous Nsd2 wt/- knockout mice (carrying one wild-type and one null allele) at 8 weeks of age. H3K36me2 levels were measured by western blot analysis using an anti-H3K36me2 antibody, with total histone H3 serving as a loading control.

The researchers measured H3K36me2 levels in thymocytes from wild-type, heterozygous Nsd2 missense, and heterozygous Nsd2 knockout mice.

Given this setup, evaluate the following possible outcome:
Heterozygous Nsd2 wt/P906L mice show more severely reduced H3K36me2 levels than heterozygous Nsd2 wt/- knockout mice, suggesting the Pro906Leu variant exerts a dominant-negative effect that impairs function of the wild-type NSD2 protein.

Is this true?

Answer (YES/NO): NO